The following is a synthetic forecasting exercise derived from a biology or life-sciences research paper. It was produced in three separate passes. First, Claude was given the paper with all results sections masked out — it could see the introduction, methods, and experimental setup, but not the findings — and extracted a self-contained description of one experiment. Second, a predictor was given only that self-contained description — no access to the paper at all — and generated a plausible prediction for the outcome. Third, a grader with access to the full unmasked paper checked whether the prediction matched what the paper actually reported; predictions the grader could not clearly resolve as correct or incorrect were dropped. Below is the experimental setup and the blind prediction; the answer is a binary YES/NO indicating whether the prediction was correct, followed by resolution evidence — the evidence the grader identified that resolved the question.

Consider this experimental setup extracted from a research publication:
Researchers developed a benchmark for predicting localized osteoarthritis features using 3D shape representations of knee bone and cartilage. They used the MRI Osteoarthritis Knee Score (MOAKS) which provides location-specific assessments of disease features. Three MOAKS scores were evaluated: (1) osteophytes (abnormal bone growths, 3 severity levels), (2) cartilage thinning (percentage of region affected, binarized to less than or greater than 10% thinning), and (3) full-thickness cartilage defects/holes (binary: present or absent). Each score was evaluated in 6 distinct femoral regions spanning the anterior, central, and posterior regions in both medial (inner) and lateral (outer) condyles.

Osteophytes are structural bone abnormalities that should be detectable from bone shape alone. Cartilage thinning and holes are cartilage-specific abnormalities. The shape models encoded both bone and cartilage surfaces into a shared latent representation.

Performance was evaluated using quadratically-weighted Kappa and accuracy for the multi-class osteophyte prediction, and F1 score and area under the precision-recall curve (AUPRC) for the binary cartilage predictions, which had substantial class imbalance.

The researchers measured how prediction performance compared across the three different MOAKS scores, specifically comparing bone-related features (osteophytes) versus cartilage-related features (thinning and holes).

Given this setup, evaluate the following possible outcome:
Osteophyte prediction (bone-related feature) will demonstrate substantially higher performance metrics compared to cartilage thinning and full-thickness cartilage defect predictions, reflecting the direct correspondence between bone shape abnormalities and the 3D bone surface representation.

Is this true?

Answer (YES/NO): NO